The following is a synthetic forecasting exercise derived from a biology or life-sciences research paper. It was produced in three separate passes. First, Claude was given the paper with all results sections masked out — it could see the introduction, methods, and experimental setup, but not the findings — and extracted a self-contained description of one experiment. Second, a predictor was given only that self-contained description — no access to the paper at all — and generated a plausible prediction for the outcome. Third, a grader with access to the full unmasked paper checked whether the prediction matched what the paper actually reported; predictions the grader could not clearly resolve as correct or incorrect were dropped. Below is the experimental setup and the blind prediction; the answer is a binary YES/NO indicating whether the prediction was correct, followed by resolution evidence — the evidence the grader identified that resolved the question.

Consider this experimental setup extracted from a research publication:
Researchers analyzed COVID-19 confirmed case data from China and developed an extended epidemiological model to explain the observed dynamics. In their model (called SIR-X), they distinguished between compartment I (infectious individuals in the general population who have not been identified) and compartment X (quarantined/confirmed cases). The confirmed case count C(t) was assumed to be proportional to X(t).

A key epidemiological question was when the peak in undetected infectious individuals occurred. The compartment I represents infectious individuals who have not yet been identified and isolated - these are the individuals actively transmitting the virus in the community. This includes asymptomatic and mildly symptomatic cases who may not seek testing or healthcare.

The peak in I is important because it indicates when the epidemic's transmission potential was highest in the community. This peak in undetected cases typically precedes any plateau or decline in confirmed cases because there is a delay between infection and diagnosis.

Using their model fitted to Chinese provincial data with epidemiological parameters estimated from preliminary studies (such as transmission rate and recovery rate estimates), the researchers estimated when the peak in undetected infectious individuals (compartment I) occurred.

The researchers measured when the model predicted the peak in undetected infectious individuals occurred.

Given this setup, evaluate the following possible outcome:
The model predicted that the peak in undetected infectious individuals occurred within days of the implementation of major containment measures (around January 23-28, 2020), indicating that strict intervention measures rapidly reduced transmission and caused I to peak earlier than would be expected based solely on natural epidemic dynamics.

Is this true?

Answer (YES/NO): NO